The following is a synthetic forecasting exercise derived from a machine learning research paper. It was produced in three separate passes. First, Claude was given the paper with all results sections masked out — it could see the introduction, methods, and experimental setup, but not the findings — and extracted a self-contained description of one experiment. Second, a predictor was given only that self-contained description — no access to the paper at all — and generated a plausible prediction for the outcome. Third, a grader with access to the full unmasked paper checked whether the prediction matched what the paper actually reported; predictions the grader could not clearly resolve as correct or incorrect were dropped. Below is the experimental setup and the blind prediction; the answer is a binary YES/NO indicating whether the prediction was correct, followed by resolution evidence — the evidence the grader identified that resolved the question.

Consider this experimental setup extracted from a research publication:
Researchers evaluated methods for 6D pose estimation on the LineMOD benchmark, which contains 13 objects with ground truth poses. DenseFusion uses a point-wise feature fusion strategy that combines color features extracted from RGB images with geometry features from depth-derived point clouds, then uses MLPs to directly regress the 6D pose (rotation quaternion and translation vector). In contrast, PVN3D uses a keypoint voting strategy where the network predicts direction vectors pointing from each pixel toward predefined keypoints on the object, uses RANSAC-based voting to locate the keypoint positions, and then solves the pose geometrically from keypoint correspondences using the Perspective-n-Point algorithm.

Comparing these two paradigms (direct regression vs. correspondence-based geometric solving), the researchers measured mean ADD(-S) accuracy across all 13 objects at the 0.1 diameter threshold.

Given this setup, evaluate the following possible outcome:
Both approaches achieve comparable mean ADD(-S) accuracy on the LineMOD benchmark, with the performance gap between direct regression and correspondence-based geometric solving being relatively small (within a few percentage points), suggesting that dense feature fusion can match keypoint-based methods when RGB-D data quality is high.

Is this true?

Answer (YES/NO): NO